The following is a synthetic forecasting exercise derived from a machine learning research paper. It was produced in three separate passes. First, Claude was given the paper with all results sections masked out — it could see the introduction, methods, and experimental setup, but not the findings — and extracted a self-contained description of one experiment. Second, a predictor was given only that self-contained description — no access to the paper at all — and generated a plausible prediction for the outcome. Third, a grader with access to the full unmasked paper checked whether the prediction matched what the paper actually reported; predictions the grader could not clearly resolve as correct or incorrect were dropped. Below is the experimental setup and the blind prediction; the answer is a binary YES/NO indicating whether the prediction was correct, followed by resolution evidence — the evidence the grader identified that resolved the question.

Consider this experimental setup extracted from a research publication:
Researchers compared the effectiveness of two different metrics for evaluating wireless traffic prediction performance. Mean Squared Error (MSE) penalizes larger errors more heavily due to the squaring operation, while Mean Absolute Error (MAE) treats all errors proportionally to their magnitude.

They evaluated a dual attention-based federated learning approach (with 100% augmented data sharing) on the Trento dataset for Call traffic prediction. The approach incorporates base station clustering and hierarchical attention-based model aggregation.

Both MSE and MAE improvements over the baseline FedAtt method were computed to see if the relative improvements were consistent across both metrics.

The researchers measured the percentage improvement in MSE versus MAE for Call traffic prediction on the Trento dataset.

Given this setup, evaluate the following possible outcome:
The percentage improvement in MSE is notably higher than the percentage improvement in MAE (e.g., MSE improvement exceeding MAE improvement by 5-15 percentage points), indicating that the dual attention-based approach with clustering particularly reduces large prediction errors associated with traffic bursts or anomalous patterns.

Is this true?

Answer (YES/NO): YES